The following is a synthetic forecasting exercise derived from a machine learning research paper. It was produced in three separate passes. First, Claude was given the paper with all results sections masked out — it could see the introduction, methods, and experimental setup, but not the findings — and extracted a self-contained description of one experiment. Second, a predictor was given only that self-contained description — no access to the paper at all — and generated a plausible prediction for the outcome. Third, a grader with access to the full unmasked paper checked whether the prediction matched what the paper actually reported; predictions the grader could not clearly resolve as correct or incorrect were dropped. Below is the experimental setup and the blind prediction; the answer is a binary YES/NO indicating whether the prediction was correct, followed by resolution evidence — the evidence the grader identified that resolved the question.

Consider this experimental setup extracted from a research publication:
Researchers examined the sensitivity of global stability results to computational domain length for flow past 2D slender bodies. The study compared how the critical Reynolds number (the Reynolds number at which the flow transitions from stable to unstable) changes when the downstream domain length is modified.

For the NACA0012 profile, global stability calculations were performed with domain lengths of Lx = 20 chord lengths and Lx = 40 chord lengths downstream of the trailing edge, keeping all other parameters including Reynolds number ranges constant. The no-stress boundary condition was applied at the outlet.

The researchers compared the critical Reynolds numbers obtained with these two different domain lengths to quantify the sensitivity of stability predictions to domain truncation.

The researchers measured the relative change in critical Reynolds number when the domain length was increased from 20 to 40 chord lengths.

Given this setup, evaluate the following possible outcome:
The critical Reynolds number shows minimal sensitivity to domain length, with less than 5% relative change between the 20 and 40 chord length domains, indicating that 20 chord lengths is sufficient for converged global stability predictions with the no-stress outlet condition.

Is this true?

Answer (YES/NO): NO